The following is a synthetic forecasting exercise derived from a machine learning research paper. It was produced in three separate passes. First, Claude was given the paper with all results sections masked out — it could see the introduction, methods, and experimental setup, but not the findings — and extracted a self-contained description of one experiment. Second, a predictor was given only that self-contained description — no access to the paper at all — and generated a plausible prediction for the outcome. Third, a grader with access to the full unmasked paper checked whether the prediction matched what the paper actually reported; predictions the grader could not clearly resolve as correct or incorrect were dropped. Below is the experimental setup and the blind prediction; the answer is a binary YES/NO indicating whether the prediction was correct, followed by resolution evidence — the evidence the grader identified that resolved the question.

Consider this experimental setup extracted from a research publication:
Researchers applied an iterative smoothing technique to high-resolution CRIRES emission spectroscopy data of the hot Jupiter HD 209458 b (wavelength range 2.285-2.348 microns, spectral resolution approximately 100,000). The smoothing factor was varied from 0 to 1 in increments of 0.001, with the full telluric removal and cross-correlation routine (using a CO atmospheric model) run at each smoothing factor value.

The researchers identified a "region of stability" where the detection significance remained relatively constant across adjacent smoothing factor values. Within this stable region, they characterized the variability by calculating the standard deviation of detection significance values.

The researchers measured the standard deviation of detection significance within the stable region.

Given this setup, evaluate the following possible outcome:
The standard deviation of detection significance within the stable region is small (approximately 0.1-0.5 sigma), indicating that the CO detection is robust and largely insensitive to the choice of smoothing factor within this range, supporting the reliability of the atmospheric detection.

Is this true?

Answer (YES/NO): YES